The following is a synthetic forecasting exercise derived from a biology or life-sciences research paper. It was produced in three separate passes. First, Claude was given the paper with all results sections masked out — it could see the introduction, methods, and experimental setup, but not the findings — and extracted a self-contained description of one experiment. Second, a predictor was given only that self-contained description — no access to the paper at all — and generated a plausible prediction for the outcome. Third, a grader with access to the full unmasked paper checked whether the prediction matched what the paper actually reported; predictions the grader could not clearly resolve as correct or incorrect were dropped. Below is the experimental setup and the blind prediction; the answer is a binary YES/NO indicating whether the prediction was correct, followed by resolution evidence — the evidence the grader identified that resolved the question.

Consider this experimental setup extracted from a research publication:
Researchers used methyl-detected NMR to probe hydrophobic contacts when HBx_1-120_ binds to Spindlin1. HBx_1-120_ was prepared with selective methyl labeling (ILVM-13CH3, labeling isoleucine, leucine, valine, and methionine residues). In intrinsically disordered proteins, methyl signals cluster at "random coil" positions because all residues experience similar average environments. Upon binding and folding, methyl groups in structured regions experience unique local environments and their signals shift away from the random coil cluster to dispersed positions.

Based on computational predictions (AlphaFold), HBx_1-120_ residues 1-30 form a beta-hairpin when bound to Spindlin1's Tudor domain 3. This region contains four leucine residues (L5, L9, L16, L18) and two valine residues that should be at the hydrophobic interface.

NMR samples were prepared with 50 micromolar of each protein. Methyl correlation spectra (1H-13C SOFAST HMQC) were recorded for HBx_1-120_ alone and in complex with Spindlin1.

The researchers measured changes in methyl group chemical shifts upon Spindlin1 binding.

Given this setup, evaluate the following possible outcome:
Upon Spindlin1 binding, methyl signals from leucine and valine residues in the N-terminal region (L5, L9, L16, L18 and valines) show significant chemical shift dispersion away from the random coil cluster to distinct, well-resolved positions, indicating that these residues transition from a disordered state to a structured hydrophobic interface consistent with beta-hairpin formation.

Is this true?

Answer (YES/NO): YES